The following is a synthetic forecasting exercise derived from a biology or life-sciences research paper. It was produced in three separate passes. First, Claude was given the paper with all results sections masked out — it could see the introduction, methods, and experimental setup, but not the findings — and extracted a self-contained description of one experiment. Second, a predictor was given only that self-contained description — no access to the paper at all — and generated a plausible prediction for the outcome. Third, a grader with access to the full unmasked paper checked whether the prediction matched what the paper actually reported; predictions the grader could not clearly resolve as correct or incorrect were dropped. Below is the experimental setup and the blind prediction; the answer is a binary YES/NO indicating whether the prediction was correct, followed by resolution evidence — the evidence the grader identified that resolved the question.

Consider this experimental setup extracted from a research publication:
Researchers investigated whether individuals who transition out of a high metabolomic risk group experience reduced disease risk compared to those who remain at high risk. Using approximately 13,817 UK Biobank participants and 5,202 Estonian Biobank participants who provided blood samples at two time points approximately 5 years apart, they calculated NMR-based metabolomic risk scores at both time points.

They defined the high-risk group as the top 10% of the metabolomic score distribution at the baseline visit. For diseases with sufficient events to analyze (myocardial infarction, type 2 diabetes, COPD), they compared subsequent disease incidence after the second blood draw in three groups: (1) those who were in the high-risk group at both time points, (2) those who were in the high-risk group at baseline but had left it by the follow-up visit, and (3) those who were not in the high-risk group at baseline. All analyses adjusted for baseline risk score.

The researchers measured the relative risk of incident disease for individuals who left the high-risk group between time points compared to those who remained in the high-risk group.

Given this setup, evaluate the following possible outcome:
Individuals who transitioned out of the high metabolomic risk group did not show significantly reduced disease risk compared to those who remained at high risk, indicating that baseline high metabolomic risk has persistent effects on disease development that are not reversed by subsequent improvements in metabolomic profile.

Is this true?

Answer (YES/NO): NO